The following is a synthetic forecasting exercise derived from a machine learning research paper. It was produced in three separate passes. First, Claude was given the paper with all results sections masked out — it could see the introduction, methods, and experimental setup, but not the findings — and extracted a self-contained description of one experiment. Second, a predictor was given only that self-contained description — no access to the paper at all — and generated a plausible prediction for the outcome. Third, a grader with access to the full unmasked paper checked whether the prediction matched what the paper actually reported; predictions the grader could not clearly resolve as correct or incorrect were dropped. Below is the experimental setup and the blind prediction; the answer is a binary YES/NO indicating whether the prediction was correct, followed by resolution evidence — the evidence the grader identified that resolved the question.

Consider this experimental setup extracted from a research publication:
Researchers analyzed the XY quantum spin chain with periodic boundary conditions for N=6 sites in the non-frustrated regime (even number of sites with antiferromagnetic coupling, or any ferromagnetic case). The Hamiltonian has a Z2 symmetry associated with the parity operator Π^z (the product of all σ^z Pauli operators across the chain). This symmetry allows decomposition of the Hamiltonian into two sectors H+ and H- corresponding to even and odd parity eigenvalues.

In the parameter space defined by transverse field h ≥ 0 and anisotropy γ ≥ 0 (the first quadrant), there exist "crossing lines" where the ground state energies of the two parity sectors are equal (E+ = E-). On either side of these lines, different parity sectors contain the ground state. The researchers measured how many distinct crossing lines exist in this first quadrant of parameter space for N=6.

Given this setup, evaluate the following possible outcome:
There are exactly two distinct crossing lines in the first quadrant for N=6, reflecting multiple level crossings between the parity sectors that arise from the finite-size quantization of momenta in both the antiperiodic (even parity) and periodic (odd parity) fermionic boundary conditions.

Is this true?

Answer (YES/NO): NO